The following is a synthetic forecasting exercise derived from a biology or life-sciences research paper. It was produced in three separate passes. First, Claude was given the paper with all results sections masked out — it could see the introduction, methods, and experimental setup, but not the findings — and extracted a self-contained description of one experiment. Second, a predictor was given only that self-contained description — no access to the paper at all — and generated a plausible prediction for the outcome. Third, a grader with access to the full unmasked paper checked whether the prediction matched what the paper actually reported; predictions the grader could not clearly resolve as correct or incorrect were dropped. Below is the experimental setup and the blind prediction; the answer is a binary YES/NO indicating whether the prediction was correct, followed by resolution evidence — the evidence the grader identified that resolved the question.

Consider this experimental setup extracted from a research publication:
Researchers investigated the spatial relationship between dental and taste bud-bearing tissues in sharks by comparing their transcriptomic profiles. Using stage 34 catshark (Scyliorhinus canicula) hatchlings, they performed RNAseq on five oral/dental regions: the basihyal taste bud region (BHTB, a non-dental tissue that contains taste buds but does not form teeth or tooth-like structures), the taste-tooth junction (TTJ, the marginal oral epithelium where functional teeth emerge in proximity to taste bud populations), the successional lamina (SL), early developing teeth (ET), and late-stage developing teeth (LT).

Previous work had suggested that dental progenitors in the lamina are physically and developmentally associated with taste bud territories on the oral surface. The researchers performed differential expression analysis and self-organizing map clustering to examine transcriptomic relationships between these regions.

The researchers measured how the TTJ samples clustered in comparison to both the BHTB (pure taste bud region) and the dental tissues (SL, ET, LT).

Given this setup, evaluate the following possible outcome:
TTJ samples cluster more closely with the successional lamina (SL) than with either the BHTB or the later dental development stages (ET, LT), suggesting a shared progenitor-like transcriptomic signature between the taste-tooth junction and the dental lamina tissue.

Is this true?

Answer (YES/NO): NO